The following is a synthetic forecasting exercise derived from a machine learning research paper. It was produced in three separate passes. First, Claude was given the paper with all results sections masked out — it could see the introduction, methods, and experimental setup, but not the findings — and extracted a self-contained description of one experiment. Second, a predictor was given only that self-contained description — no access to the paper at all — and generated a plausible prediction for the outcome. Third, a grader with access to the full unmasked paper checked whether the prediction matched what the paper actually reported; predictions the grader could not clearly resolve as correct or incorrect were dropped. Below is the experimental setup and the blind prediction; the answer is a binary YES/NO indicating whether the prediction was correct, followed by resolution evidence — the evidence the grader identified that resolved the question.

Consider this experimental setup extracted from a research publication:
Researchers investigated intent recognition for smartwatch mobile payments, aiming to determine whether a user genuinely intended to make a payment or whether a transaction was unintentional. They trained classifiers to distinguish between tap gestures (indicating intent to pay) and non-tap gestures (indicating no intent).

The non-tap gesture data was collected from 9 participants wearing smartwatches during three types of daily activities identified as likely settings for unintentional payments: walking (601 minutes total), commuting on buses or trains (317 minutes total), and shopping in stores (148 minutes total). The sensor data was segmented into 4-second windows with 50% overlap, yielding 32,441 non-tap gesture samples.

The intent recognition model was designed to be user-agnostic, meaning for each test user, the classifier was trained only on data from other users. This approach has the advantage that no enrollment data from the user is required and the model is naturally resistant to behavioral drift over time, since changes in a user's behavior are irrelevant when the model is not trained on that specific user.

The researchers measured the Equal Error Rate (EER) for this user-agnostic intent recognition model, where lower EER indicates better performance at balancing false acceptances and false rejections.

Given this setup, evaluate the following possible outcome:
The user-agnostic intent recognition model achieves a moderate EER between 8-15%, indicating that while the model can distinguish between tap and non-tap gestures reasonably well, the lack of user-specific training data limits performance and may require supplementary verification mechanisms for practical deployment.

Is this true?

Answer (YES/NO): NO